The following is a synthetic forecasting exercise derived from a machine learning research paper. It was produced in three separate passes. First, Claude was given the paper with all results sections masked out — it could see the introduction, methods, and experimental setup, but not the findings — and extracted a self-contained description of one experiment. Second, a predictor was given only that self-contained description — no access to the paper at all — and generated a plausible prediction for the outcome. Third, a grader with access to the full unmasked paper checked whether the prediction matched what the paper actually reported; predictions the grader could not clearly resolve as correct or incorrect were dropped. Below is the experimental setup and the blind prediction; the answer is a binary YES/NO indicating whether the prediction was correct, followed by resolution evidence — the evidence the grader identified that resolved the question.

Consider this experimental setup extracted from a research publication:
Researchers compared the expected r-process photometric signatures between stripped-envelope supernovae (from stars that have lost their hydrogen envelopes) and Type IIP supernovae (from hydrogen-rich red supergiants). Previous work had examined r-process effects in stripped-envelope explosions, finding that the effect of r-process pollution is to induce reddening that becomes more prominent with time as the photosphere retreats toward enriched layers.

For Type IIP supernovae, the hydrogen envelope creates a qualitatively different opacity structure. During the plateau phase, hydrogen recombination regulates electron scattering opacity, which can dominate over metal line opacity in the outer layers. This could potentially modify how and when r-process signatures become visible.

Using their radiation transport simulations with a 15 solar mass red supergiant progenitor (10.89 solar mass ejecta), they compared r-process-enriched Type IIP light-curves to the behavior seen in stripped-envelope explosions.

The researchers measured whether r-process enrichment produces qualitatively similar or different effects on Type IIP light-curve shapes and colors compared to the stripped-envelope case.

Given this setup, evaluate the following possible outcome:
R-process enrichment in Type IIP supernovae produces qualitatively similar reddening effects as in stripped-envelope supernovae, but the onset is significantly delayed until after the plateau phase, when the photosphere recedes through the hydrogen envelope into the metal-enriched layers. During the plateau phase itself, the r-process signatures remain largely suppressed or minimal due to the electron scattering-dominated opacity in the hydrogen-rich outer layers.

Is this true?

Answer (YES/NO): NO